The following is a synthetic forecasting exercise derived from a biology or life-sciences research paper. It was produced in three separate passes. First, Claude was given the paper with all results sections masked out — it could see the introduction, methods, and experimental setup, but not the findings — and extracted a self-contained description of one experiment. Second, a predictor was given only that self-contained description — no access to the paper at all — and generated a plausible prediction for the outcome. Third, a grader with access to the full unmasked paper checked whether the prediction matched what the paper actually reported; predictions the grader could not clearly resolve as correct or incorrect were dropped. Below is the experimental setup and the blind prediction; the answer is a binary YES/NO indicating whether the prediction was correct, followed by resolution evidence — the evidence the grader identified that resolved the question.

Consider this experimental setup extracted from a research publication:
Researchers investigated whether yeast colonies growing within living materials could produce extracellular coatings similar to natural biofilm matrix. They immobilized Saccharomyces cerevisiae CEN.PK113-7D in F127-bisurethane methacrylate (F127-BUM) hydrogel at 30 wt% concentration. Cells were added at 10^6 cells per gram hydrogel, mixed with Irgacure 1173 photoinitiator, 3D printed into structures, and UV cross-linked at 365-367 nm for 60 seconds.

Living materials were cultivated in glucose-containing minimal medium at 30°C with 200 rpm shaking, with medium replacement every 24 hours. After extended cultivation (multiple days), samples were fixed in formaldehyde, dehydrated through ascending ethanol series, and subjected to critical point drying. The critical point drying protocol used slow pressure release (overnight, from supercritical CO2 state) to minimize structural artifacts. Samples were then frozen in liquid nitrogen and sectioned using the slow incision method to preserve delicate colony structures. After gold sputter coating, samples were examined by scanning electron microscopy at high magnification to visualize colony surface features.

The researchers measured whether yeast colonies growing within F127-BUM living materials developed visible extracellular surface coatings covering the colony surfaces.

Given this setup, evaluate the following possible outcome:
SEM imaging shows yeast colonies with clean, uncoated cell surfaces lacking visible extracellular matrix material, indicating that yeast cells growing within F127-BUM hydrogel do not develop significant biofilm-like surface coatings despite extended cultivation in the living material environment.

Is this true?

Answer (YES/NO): NO